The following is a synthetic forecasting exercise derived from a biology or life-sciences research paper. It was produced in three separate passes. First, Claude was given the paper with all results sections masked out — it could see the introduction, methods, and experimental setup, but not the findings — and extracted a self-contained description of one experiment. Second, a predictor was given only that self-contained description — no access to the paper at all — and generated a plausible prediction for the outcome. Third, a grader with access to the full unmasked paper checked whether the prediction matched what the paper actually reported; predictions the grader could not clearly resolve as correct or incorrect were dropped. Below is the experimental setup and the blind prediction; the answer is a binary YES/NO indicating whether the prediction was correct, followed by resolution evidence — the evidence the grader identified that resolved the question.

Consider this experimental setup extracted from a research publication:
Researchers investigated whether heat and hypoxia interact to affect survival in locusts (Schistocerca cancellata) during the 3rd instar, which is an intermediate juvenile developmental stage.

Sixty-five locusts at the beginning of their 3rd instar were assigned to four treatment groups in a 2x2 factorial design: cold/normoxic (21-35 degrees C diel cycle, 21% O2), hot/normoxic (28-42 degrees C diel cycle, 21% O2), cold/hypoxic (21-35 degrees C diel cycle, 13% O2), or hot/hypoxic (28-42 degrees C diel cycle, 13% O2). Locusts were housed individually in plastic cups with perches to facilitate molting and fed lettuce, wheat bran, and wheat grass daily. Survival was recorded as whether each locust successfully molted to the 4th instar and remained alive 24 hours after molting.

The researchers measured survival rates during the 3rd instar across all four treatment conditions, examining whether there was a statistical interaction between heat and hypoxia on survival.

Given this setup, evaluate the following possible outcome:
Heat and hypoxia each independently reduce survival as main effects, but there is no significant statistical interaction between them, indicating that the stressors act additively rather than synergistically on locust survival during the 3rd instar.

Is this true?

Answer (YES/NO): NO